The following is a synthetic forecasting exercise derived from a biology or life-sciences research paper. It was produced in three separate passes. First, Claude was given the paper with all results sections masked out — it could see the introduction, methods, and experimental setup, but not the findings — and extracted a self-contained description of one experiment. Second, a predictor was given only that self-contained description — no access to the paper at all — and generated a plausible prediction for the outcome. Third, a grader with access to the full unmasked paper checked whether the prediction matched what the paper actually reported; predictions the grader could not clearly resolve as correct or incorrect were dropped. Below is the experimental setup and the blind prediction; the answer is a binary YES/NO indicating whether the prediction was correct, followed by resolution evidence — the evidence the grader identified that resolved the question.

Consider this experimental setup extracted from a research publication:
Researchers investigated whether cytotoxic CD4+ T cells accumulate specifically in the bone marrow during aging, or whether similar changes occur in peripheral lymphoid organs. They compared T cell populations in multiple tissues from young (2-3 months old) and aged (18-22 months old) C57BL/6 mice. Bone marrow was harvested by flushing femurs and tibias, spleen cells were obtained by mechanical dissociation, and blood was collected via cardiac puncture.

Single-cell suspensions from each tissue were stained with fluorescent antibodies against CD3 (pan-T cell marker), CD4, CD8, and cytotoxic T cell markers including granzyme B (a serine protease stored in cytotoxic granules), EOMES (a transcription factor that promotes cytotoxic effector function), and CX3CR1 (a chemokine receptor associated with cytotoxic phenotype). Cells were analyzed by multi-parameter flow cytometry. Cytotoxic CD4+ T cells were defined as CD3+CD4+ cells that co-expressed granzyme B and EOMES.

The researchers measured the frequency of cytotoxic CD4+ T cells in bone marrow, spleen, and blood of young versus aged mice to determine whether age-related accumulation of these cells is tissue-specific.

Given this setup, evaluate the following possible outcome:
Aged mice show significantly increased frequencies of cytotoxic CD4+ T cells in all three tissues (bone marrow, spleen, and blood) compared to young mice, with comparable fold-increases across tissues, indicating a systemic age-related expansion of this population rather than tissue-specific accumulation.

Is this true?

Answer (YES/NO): NO